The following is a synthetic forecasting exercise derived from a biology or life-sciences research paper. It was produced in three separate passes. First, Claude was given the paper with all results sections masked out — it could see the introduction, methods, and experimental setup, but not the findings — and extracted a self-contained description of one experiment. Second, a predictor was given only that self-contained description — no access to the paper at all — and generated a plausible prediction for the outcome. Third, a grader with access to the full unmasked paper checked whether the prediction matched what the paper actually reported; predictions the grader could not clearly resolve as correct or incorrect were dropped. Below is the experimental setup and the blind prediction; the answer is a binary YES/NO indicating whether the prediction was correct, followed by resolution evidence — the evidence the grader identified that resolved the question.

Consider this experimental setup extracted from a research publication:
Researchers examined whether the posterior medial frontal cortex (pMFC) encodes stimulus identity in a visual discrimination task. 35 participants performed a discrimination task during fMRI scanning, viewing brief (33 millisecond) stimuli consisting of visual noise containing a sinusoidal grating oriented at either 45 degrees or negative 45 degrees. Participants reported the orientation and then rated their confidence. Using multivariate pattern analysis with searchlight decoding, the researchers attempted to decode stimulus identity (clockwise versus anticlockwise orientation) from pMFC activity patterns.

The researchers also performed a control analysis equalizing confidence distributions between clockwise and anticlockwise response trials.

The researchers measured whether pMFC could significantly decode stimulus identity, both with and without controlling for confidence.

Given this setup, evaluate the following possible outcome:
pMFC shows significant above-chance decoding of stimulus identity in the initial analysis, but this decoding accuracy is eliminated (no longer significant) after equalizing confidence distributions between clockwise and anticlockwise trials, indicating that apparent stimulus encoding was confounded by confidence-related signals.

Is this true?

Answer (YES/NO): NO